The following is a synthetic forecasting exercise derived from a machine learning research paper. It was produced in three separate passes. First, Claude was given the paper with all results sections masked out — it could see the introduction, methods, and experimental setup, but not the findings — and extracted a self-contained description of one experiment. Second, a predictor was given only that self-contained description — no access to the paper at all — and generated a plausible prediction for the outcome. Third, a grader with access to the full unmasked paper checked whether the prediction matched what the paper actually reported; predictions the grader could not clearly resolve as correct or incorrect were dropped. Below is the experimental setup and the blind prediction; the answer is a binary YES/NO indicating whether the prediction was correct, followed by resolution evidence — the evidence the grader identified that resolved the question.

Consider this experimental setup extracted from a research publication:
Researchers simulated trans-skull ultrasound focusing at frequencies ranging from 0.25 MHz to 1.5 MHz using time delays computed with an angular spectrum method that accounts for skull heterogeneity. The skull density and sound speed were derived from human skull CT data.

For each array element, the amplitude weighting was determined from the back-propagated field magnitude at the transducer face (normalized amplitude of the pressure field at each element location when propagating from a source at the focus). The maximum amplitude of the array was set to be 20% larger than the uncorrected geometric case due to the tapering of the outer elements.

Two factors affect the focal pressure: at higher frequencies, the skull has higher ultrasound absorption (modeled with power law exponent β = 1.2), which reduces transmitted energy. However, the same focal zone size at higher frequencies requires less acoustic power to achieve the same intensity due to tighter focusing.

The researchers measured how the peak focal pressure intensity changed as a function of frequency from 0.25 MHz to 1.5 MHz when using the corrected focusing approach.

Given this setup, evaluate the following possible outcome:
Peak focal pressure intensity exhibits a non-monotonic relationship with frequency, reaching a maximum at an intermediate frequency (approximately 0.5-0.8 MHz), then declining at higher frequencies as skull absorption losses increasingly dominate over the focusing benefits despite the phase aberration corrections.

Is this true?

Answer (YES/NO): NO